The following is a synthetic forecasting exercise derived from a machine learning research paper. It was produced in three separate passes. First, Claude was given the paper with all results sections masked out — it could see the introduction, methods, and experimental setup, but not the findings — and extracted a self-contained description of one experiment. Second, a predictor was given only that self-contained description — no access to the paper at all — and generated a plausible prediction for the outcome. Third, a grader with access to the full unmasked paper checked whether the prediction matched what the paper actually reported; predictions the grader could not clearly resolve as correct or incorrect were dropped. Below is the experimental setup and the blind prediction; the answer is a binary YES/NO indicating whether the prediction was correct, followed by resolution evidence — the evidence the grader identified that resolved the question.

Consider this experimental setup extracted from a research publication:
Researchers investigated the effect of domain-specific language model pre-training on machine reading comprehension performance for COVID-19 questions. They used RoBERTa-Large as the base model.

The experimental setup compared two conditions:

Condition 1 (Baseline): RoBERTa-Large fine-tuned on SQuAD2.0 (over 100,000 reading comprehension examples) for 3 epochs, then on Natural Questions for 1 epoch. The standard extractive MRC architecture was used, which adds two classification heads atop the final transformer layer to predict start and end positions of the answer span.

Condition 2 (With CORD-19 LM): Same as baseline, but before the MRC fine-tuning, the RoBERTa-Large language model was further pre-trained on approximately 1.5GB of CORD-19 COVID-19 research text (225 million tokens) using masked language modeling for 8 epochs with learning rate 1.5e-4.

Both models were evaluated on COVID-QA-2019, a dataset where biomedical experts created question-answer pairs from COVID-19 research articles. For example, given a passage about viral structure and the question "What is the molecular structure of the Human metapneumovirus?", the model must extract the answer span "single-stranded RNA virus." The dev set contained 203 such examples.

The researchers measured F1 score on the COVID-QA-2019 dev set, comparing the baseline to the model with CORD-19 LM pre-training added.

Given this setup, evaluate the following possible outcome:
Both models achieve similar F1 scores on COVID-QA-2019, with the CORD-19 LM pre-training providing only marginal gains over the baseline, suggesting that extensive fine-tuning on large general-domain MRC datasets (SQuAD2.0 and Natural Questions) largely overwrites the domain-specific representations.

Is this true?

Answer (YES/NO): YES